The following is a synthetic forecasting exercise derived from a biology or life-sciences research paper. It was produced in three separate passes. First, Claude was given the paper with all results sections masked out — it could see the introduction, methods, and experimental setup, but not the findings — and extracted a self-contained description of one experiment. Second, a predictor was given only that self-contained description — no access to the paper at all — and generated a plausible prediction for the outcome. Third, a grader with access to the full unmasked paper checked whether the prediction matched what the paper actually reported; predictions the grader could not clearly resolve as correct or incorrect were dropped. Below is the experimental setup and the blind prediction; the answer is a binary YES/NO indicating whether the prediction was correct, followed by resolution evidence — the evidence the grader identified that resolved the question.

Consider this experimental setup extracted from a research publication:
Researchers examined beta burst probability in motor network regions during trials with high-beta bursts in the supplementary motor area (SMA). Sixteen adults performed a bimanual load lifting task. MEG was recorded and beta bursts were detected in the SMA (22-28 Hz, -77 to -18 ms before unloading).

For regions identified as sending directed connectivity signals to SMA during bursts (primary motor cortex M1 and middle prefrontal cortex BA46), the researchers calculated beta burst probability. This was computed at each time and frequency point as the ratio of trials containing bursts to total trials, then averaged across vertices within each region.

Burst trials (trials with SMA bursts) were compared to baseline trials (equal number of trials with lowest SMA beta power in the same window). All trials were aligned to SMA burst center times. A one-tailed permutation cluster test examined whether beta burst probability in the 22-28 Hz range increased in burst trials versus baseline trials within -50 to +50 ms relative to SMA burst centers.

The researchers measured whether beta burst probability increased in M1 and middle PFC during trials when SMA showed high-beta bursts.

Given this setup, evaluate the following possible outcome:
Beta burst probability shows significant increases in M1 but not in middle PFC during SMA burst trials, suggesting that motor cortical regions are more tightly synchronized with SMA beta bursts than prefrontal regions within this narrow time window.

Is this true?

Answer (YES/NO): NO